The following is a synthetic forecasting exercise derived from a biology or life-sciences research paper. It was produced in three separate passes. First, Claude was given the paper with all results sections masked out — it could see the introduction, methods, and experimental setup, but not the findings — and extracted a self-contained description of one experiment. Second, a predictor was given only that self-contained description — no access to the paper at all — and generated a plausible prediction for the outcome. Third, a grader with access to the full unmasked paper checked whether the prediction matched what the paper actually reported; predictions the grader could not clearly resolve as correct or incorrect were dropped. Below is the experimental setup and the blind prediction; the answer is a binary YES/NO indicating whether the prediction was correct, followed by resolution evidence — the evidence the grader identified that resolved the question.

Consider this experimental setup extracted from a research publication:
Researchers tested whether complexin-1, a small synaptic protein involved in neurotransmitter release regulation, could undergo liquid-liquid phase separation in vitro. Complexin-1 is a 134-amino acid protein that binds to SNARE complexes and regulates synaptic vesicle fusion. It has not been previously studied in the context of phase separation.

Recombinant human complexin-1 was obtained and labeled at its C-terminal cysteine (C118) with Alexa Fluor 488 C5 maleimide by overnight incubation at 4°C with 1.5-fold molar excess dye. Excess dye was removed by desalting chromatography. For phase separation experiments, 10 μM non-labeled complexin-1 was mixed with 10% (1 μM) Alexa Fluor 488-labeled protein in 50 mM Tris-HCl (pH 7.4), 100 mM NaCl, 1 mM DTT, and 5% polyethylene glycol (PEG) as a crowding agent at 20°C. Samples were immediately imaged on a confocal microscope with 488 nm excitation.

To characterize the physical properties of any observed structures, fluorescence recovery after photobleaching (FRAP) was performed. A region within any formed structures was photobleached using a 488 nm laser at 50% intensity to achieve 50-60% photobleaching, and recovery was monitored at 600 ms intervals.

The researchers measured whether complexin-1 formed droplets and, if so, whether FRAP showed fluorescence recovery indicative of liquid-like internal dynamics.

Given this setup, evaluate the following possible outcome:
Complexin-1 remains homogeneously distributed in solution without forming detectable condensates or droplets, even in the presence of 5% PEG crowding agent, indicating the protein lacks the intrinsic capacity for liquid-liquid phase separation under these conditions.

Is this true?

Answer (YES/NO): NO